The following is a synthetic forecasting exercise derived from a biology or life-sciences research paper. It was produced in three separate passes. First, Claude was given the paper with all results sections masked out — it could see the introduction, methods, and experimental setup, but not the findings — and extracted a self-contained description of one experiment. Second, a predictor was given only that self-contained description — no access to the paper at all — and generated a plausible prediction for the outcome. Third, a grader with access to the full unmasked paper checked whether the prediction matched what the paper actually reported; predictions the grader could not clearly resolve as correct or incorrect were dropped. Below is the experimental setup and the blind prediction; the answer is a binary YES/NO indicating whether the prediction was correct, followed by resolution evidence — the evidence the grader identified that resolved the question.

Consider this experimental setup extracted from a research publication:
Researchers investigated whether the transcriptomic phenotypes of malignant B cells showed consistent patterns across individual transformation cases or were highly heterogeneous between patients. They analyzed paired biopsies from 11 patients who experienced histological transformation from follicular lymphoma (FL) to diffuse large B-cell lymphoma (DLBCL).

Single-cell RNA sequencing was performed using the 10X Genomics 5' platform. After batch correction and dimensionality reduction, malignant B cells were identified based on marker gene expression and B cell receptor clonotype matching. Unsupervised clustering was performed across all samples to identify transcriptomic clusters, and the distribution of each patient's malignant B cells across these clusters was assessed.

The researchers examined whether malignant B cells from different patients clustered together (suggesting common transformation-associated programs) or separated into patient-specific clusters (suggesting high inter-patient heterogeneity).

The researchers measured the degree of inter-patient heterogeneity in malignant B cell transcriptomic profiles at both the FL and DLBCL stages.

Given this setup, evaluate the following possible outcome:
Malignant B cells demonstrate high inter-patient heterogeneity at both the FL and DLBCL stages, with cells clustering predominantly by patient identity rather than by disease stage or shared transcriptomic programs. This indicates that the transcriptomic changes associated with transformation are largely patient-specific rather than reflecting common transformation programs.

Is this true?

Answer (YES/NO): YES